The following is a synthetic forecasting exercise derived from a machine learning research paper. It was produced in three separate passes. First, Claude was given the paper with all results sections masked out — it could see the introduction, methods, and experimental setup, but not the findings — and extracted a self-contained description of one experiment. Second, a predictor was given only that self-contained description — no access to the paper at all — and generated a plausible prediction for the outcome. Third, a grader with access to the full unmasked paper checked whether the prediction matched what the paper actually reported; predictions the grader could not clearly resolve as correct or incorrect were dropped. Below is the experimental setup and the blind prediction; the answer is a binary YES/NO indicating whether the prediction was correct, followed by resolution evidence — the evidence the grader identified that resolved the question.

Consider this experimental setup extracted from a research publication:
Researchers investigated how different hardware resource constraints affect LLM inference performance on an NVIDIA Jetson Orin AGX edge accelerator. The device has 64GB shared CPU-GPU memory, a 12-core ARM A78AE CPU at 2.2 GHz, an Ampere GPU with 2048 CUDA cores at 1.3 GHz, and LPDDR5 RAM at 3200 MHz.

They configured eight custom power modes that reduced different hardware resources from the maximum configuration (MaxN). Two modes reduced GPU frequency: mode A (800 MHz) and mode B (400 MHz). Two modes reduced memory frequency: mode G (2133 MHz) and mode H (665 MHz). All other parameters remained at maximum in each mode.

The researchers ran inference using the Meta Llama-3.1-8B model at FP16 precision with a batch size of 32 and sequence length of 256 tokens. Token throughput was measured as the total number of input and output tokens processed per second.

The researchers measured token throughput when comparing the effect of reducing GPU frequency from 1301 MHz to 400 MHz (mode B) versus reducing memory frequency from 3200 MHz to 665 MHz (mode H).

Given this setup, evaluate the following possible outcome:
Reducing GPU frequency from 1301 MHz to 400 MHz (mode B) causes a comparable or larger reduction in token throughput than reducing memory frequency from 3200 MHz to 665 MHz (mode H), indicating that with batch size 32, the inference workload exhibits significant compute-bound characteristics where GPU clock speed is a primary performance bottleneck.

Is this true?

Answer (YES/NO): NO